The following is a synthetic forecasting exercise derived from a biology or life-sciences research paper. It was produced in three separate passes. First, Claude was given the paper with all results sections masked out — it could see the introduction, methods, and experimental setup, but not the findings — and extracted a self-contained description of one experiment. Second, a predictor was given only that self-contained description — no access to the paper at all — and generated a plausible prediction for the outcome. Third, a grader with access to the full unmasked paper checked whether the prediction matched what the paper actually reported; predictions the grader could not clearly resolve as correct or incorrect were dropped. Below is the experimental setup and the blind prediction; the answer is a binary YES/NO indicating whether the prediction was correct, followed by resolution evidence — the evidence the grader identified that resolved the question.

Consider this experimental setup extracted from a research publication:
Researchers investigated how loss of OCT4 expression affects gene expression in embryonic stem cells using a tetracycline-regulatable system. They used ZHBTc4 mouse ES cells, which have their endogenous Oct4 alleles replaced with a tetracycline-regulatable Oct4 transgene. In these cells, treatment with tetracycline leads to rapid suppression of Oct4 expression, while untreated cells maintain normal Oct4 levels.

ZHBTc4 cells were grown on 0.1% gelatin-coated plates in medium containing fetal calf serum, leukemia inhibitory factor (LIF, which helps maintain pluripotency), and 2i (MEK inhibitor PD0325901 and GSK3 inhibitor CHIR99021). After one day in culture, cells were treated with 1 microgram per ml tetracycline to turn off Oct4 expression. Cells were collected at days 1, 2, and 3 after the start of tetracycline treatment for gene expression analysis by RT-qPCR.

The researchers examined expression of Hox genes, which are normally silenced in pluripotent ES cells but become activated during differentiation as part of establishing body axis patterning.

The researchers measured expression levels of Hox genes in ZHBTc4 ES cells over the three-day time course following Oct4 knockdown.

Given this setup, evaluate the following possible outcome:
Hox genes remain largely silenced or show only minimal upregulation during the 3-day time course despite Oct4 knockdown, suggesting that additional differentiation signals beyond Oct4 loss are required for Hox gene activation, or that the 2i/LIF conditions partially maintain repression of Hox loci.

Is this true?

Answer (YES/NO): NO